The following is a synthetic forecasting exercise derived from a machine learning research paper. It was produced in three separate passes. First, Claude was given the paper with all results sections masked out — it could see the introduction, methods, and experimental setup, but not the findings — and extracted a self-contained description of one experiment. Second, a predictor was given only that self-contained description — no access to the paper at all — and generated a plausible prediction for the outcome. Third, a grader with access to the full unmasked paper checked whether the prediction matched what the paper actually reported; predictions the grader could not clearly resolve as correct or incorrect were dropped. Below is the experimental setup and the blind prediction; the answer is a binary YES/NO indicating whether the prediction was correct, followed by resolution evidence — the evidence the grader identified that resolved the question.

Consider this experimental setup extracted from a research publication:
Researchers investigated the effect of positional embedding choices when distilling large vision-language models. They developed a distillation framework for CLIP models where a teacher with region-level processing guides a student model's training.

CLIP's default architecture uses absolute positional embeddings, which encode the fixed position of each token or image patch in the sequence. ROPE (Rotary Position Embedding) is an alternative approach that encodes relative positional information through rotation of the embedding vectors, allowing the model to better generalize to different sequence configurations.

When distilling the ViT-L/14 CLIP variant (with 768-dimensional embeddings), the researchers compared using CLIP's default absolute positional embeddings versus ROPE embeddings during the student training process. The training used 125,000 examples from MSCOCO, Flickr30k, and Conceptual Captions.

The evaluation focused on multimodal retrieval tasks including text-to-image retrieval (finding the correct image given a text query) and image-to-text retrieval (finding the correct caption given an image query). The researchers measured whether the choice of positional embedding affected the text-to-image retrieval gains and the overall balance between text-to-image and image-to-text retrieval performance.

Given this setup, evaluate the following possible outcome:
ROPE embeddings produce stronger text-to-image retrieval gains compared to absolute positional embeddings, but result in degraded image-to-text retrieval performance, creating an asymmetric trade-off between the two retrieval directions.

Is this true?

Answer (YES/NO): NO